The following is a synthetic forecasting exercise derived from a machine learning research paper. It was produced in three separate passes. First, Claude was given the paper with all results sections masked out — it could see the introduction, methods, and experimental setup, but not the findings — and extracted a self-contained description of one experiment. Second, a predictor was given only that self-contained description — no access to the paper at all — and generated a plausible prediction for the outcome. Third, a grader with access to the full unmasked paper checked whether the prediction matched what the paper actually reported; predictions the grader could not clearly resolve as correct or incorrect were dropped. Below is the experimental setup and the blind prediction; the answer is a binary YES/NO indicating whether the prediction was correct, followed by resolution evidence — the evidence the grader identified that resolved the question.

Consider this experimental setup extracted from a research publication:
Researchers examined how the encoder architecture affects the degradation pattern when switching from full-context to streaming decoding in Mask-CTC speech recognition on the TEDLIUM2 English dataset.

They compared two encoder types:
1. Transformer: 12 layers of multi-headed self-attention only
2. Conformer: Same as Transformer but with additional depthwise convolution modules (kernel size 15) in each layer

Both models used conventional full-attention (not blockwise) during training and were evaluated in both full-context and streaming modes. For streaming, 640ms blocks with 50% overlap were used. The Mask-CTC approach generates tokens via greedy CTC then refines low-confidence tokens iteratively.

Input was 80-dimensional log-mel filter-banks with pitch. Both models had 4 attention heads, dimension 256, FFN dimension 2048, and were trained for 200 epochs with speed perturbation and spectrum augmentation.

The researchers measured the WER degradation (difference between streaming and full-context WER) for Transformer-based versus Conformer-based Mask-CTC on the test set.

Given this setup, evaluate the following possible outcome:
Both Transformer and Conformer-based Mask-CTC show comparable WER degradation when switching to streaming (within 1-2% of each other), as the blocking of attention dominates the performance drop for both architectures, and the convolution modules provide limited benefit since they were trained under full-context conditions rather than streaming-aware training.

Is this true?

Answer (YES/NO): NO